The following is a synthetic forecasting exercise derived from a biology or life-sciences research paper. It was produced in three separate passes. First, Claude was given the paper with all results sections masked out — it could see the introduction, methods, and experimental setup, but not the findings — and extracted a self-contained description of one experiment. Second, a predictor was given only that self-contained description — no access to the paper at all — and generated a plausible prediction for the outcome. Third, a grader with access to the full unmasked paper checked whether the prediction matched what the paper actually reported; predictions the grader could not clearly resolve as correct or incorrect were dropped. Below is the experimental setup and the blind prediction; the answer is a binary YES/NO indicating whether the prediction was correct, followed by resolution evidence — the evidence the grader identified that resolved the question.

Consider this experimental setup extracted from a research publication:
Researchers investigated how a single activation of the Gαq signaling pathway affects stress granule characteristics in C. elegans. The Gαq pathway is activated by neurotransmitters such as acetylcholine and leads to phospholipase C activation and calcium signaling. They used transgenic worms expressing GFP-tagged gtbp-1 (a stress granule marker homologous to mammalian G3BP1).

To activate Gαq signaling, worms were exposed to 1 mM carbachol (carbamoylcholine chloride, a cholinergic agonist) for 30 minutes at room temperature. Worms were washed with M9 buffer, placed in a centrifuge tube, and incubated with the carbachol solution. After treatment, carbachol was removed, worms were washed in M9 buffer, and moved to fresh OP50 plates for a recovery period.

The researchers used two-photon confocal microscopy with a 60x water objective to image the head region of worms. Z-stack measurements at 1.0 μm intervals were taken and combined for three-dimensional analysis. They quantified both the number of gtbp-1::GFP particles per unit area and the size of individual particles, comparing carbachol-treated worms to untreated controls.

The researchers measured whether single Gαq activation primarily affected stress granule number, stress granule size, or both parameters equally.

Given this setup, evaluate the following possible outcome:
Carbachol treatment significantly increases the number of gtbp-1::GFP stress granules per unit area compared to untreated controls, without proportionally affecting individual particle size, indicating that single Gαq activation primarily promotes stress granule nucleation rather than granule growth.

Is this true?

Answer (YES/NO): NO